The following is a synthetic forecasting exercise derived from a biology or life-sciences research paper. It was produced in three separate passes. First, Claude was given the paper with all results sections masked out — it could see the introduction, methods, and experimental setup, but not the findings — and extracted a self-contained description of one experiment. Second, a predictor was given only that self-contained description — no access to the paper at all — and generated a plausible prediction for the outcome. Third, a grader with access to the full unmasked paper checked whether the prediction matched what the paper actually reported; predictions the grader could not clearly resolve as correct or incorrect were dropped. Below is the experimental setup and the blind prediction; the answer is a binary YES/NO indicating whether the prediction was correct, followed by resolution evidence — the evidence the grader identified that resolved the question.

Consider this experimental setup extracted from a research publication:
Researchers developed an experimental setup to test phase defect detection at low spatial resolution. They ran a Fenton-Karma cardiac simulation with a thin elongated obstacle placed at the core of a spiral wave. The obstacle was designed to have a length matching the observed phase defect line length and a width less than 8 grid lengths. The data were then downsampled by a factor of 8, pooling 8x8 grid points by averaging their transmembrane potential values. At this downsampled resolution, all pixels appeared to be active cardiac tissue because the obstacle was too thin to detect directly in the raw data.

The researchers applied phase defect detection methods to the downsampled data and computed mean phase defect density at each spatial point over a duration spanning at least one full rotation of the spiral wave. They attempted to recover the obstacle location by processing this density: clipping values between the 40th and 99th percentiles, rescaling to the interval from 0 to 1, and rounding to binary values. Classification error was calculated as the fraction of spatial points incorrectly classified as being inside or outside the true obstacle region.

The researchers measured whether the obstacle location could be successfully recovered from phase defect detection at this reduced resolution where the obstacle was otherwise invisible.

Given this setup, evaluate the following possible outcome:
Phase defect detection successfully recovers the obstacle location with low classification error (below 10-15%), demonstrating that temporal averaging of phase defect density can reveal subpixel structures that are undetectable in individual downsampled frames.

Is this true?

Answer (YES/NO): YES